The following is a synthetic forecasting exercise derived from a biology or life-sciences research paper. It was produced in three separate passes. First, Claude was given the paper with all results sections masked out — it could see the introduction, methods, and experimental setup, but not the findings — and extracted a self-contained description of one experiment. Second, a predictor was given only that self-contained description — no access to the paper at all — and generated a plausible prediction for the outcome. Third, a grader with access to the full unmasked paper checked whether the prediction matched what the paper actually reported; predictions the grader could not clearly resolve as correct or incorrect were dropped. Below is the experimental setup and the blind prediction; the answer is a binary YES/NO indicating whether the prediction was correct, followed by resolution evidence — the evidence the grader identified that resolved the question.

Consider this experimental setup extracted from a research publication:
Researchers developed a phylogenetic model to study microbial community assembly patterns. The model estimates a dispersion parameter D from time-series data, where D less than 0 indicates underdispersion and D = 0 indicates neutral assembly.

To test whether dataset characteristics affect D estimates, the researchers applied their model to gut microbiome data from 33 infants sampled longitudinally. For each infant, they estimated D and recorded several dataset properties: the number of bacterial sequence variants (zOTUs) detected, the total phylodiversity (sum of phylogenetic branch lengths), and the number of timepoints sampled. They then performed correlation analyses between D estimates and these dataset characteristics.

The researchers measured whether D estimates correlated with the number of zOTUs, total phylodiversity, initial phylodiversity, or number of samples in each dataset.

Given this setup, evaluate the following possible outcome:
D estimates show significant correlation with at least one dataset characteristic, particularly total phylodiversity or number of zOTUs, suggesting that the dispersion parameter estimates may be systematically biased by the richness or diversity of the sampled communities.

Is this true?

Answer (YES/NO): NO